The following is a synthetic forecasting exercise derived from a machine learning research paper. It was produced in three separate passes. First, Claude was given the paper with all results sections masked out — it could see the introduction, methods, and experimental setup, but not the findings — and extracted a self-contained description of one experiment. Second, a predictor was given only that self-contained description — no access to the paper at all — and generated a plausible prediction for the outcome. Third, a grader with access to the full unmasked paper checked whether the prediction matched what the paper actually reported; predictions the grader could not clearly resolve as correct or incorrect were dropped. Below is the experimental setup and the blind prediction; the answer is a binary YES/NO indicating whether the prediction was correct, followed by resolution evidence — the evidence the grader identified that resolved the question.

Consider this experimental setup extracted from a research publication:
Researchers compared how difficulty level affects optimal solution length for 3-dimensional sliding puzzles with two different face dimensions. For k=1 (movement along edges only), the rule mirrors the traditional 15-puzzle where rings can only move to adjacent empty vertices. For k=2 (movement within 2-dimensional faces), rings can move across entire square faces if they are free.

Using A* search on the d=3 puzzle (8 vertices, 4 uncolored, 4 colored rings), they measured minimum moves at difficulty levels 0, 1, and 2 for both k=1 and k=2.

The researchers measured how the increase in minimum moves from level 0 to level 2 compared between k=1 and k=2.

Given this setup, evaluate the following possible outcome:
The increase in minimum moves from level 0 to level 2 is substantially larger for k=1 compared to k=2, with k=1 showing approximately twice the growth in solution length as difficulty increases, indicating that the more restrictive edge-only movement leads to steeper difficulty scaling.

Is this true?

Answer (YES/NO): YES